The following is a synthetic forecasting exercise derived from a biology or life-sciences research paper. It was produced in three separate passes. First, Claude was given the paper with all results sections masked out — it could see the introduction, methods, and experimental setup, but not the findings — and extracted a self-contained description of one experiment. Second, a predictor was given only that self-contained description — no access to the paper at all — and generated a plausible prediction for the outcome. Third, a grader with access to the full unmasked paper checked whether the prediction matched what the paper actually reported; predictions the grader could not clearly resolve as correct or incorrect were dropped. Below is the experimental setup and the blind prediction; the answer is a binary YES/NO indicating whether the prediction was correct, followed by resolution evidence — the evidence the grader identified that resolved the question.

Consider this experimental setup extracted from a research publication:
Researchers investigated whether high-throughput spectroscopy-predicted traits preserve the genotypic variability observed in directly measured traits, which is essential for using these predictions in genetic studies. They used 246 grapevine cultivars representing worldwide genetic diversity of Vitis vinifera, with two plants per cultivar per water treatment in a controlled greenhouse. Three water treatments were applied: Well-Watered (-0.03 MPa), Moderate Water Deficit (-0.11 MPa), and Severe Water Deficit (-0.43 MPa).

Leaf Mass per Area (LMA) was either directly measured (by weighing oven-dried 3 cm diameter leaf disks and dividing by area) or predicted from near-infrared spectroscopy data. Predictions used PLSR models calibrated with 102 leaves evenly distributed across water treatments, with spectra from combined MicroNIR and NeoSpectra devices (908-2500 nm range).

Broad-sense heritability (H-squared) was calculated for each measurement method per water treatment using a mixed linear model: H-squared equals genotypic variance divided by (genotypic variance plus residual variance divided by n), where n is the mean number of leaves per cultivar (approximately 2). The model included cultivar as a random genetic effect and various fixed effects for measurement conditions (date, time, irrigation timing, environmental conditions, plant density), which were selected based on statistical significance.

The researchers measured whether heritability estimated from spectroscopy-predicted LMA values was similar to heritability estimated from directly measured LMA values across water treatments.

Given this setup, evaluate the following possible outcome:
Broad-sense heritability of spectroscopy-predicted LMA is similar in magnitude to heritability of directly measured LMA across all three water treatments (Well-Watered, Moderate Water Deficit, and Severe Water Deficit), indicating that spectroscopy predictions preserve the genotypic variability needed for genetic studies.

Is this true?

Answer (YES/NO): YES